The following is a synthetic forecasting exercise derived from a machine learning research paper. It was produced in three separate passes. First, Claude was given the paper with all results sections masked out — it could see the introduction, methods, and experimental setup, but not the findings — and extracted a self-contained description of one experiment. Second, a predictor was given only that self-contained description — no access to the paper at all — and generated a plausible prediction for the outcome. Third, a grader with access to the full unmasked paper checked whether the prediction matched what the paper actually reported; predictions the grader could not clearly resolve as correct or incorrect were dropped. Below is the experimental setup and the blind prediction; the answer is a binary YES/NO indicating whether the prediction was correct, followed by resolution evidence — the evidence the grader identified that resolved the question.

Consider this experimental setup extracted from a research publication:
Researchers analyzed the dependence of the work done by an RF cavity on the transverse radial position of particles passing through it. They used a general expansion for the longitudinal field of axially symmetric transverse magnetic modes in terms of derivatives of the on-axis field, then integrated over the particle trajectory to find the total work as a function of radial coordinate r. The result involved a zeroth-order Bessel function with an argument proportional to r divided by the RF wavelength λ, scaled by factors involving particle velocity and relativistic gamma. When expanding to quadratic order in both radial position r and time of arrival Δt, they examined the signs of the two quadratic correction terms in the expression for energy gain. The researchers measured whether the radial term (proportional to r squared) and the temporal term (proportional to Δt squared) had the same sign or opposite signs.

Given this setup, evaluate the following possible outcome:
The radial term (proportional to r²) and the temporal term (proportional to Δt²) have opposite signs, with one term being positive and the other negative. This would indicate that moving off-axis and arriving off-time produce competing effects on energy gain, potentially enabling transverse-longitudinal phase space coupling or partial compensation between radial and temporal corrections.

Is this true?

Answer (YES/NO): YES